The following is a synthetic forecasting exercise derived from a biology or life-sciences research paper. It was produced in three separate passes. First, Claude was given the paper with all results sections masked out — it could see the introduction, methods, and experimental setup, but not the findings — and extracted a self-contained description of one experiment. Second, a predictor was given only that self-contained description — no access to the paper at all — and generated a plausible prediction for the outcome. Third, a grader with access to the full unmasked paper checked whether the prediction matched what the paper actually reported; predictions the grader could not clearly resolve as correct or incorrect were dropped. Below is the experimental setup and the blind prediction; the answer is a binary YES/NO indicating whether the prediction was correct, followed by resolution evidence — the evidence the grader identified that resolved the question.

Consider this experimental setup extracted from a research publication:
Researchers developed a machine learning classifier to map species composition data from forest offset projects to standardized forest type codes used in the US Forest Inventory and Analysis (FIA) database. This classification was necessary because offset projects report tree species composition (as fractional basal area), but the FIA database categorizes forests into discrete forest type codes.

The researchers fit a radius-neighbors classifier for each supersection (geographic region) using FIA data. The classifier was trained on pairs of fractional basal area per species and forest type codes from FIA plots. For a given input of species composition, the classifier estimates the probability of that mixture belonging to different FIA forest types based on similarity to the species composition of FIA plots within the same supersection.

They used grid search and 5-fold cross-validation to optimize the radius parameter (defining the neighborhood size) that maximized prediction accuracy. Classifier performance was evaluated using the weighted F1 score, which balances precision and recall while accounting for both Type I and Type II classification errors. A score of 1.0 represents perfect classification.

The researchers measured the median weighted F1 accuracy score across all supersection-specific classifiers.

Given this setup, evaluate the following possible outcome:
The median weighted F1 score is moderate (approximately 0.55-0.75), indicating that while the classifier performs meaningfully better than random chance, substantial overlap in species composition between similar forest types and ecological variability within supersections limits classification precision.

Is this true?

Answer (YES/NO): NO